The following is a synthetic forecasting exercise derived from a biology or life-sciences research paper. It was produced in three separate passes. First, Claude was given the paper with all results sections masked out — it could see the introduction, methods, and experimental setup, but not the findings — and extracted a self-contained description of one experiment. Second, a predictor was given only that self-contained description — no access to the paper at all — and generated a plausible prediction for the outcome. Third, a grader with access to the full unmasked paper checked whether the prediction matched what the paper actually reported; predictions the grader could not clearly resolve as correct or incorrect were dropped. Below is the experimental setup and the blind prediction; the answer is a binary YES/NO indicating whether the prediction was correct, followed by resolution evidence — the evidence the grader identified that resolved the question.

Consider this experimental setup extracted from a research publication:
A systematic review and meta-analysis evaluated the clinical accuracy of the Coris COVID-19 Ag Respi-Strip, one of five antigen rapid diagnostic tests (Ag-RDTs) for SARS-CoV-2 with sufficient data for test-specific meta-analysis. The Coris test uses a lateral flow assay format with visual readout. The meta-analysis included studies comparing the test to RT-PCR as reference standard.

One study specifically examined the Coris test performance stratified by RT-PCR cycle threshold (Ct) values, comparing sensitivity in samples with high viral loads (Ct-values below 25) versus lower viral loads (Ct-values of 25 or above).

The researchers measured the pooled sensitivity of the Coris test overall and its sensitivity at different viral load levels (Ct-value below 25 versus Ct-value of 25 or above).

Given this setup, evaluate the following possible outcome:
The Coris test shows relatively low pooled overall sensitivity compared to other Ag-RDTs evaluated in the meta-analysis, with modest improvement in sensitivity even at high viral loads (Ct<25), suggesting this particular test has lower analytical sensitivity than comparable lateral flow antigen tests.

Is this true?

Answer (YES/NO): NO